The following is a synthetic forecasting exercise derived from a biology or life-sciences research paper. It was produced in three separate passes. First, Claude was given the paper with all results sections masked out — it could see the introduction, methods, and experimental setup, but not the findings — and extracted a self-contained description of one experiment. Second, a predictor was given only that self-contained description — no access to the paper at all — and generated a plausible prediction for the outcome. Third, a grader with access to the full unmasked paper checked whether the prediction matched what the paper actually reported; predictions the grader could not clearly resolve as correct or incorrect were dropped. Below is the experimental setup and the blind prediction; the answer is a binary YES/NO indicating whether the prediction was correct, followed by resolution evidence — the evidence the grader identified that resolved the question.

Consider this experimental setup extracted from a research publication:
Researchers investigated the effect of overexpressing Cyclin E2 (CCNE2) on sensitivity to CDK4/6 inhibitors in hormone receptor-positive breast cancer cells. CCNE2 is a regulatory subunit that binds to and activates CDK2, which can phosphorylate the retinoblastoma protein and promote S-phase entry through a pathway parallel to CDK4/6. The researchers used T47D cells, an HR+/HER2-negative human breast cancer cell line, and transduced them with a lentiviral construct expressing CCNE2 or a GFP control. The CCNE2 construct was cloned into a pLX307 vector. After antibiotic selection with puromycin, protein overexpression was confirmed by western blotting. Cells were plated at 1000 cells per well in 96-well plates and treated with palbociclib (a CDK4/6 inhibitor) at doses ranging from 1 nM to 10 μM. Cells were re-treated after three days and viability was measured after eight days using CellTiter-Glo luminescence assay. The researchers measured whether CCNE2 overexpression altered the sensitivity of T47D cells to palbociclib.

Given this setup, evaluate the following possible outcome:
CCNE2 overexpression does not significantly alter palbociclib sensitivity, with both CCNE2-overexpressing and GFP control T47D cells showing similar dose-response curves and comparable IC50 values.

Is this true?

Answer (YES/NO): NO